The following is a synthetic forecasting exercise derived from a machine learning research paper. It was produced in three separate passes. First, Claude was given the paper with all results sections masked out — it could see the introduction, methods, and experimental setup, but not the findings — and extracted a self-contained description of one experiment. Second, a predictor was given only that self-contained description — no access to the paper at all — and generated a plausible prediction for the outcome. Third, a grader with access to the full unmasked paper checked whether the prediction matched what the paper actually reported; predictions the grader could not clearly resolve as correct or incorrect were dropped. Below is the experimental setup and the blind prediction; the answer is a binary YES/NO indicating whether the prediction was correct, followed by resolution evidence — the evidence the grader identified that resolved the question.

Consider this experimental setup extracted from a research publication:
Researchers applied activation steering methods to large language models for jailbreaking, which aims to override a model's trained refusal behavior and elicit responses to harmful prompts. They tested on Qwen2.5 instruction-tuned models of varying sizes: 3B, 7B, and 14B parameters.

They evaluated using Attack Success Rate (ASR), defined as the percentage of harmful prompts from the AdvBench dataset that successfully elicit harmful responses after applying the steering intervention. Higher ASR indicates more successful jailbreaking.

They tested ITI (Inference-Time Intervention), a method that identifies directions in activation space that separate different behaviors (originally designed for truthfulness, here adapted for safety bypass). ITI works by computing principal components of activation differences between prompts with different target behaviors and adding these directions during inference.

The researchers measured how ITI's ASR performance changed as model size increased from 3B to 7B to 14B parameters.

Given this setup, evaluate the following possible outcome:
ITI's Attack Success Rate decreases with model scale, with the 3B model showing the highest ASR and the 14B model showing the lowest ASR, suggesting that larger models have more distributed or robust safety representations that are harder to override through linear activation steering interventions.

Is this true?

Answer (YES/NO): NO